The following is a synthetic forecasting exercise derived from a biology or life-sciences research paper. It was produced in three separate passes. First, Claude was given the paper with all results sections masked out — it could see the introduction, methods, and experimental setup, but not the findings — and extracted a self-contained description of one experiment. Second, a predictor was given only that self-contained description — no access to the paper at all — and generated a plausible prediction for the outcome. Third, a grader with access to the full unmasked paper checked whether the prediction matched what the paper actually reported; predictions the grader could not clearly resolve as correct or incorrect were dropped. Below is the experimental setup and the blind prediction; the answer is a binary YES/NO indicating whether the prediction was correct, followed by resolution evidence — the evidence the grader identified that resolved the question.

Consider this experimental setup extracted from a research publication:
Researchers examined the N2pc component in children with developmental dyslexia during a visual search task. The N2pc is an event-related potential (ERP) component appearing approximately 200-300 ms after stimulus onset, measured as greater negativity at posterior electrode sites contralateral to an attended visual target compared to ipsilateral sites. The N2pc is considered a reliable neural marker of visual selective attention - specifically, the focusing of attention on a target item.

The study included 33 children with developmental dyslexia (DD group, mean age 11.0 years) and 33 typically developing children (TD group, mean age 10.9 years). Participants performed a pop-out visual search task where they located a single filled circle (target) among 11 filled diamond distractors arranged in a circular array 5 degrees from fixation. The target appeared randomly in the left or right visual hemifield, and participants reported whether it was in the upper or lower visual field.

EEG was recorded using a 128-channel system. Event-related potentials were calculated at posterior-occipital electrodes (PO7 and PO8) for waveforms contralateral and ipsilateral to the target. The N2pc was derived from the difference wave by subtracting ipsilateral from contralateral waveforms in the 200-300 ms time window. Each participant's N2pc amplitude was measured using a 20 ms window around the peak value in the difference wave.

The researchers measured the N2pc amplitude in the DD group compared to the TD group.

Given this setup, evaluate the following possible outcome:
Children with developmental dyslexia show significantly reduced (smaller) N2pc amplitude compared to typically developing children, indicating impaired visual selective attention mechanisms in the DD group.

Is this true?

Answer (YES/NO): NO